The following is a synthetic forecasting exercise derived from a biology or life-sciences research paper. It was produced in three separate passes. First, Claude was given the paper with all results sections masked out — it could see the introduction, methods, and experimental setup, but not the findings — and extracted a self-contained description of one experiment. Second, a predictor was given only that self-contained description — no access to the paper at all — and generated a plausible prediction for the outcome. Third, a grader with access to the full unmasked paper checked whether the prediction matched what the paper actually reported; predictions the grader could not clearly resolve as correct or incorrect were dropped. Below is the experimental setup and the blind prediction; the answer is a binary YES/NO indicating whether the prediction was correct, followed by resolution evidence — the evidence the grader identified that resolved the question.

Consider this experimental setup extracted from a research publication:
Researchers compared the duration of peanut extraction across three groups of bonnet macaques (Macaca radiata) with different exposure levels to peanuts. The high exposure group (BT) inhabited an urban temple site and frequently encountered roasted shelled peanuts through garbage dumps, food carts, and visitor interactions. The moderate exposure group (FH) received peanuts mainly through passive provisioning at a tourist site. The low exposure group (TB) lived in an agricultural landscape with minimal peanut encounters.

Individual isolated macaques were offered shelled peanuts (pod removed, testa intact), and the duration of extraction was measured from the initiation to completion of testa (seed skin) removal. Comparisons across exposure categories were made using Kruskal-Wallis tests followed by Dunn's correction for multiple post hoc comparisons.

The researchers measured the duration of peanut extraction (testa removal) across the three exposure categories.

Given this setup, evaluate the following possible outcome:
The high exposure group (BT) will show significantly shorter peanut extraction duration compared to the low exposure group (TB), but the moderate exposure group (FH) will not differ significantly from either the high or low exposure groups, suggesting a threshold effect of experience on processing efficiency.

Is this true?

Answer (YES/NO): NO